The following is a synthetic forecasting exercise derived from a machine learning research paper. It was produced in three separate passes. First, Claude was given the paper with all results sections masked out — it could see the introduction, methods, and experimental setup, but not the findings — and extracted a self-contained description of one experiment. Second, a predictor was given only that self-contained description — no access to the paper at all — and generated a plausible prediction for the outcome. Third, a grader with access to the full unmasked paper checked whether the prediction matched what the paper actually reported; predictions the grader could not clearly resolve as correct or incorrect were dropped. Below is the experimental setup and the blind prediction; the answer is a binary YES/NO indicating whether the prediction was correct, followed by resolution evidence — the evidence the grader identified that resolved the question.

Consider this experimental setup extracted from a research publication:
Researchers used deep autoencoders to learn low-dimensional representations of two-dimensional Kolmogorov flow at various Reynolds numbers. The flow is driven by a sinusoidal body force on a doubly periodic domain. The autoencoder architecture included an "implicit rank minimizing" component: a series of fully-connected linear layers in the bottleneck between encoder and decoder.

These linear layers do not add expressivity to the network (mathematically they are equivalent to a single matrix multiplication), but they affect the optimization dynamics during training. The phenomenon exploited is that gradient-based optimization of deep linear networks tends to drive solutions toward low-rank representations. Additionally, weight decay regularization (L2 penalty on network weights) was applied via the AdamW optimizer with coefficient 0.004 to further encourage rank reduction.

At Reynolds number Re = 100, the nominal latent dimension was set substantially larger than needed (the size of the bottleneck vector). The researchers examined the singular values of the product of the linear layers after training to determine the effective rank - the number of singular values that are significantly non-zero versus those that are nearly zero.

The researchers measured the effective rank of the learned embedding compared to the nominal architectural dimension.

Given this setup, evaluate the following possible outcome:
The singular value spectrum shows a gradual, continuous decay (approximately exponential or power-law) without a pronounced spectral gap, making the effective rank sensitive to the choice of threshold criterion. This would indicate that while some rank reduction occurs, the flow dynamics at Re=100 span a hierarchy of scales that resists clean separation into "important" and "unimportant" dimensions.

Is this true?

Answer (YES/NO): NO